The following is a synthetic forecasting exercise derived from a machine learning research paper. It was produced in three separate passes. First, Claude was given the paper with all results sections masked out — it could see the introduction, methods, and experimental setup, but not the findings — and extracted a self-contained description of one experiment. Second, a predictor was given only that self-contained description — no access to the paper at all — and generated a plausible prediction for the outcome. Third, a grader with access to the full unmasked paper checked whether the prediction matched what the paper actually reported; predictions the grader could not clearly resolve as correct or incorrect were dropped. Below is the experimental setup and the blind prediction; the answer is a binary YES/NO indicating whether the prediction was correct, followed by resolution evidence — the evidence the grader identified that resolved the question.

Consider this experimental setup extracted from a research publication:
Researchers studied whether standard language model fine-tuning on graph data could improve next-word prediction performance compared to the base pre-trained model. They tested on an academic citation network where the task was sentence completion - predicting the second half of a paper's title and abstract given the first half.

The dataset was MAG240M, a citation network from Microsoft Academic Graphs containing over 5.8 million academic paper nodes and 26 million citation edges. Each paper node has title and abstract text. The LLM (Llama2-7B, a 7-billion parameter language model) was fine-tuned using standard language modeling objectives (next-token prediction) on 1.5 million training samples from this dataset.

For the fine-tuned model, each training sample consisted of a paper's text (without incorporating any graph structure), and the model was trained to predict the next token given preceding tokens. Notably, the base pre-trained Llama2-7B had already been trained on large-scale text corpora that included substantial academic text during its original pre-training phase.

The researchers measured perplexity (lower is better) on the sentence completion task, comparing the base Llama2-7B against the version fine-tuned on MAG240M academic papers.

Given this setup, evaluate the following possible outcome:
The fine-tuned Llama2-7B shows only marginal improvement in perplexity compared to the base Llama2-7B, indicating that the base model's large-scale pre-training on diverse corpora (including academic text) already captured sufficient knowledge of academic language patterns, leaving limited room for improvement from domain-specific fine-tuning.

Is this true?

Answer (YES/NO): YES